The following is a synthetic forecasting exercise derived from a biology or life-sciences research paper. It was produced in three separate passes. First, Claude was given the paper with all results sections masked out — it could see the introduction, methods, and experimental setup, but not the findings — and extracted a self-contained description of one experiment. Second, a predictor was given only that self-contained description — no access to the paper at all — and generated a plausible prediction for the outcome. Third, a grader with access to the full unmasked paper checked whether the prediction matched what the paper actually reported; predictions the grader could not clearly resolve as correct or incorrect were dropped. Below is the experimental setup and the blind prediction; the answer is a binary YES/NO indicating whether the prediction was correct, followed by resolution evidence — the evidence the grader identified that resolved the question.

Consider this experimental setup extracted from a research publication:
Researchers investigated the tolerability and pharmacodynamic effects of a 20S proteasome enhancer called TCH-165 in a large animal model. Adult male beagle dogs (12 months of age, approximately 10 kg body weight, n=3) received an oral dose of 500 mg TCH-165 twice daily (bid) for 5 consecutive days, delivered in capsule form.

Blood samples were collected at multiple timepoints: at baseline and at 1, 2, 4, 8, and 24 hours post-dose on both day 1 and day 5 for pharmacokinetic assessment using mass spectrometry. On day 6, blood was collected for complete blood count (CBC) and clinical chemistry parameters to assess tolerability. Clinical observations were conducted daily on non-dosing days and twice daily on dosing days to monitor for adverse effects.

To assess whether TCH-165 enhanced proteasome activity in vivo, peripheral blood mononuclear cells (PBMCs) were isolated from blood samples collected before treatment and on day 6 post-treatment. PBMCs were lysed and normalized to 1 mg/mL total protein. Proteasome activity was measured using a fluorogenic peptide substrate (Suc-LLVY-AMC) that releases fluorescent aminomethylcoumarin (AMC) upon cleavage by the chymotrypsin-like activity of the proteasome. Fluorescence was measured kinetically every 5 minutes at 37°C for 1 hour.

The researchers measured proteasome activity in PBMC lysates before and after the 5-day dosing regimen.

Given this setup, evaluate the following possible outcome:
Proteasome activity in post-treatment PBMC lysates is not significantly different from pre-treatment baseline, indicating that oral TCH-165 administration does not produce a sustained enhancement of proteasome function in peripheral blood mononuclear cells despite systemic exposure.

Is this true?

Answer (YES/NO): NO